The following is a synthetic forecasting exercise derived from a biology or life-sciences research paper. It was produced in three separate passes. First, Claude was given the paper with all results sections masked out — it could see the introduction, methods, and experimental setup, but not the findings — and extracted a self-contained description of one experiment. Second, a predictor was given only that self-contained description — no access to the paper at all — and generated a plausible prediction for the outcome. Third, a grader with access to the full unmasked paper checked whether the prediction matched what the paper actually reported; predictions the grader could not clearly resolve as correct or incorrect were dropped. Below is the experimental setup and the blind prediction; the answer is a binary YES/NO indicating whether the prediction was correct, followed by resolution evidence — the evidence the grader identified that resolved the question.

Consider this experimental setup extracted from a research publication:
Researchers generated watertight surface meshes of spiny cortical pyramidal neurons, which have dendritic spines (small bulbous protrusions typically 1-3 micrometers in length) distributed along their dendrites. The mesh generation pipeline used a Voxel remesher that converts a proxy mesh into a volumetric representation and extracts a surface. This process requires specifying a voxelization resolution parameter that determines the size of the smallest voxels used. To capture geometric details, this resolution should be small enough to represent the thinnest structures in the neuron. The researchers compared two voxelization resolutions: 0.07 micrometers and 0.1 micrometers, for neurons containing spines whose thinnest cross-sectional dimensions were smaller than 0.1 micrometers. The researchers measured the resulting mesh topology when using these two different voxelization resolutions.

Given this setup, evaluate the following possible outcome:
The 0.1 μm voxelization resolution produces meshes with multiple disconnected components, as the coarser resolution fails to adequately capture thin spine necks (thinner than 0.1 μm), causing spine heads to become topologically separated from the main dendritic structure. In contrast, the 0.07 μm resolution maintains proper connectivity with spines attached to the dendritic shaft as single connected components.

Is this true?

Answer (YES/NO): YES